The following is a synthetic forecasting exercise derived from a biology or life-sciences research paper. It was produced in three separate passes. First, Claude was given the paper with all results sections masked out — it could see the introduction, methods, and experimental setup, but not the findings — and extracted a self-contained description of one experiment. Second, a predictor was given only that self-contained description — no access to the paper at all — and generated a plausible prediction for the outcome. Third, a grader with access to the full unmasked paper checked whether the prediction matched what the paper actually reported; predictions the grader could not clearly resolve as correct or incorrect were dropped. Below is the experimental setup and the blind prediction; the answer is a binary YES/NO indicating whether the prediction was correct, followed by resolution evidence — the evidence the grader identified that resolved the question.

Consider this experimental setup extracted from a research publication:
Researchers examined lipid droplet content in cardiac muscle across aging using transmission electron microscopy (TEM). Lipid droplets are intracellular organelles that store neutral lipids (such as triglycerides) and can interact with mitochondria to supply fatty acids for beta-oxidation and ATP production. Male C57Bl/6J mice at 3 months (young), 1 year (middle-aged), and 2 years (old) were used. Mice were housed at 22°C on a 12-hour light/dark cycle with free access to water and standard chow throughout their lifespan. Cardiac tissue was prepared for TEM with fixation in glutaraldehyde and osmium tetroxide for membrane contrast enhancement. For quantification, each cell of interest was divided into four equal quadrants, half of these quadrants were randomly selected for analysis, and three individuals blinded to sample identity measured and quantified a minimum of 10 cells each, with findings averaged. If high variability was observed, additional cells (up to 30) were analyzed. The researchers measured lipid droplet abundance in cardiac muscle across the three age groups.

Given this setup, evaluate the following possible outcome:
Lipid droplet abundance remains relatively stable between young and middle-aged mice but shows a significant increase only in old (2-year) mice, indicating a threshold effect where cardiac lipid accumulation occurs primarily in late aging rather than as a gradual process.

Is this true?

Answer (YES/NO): NO